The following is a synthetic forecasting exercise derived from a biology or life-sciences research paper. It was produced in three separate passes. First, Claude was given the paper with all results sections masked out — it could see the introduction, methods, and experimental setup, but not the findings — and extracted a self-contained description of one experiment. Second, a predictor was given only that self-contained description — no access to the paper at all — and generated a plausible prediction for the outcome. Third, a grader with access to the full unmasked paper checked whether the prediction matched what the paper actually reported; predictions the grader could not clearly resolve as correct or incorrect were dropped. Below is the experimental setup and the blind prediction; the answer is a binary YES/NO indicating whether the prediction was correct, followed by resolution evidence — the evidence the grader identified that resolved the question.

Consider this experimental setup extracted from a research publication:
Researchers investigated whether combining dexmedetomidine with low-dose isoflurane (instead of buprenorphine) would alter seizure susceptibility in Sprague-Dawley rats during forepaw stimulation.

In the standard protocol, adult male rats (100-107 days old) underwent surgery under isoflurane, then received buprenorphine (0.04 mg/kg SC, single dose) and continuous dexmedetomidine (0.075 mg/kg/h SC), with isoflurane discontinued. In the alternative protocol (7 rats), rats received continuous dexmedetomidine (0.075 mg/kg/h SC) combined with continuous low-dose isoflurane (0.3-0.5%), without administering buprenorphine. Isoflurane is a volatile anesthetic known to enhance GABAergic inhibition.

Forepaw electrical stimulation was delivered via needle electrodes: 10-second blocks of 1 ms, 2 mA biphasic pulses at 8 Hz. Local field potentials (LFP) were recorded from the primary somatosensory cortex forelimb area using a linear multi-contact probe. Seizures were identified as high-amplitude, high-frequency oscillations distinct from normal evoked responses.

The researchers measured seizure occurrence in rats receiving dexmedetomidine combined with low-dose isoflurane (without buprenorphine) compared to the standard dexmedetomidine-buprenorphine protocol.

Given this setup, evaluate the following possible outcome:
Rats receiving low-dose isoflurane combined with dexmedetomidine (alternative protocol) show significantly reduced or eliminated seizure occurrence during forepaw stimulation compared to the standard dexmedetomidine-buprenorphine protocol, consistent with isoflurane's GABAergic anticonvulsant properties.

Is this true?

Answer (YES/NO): NO